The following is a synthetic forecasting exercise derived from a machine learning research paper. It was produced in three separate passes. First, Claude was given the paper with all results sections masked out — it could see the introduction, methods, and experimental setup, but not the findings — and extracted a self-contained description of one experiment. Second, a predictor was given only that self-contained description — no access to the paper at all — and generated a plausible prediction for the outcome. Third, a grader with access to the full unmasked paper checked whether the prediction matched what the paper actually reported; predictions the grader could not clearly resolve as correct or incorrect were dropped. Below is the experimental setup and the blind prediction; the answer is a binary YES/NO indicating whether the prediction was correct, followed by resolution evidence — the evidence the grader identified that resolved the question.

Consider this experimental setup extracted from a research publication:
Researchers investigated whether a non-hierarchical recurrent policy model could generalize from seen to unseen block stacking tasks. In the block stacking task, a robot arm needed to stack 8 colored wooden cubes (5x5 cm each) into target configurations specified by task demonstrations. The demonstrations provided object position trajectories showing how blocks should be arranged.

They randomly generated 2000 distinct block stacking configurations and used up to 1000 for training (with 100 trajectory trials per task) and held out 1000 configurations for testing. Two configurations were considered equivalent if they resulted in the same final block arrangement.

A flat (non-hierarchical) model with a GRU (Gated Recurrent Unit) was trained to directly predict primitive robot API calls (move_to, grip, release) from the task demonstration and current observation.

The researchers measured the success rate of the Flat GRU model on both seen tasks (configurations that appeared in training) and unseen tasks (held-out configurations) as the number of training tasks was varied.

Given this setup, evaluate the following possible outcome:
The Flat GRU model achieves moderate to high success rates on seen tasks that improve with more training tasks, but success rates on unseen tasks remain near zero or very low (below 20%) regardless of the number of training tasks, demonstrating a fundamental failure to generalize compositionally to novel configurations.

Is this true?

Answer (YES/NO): YES